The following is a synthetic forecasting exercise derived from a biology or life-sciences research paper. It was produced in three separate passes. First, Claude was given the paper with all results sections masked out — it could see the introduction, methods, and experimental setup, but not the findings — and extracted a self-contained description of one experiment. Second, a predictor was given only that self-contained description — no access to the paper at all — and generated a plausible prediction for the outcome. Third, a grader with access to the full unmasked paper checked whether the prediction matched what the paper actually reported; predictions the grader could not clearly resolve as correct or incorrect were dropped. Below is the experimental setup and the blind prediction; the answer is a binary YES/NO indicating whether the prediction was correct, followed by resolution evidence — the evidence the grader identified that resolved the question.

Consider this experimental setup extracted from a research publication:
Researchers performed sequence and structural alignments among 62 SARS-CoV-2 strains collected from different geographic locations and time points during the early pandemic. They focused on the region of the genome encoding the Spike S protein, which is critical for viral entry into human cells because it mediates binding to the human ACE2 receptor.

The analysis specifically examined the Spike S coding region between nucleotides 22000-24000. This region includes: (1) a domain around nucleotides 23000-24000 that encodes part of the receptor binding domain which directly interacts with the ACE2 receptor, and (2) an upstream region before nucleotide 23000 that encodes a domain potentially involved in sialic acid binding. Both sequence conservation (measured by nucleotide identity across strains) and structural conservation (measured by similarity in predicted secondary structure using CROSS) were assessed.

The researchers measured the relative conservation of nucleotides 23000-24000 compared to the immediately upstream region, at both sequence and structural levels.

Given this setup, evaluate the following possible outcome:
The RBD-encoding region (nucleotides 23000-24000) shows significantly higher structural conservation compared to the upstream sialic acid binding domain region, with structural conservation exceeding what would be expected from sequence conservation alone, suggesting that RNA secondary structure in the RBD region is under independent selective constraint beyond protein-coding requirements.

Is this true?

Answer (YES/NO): NO